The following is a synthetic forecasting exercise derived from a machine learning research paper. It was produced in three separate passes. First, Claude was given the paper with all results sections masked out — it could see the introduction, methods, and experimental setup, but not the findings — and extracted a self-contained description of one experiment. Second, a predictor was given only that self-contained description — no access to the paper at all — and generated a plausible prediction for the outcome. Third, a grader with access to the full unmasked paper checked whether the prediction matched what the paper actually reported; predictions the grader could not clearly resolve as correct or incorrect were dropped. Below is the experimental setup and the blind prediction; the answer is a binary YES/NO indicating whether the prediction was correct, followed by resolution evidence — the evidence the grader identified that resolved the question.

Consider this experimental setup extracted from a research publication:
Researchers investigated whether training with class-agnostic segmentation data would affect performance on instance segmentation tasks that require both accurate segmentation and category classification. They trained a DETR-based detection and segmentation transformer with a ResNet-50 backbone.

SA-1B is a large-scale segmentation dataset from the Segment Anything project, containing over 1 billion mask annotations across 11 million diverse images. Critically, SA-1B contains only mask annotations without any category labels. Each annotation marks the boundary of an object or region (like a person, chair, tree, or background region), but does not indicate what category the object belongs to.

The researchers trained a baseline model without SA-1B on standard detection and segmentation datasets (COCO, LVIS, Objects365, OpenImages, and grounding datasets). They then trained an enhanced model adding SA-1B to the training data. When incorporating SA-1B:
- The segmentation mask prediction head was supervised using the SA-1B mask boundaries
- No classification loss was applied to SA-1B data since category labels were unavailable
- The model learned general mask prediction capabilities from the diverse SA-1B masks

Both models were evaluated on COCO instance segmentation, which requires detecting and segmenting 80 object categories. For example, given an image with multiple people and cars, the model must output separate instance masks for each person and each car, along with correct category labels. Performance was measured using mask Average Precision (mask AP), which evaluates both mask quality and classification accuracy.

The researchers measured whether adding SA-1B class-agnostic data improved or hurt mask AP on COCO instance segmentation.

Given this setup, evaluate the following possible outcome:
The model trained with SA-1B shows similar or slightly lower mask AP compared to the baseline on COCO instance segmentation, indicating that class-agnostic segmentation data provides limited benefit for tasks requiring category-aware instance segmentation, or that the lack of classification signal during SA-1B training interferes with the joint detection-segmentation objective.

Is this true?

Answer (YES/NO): NO